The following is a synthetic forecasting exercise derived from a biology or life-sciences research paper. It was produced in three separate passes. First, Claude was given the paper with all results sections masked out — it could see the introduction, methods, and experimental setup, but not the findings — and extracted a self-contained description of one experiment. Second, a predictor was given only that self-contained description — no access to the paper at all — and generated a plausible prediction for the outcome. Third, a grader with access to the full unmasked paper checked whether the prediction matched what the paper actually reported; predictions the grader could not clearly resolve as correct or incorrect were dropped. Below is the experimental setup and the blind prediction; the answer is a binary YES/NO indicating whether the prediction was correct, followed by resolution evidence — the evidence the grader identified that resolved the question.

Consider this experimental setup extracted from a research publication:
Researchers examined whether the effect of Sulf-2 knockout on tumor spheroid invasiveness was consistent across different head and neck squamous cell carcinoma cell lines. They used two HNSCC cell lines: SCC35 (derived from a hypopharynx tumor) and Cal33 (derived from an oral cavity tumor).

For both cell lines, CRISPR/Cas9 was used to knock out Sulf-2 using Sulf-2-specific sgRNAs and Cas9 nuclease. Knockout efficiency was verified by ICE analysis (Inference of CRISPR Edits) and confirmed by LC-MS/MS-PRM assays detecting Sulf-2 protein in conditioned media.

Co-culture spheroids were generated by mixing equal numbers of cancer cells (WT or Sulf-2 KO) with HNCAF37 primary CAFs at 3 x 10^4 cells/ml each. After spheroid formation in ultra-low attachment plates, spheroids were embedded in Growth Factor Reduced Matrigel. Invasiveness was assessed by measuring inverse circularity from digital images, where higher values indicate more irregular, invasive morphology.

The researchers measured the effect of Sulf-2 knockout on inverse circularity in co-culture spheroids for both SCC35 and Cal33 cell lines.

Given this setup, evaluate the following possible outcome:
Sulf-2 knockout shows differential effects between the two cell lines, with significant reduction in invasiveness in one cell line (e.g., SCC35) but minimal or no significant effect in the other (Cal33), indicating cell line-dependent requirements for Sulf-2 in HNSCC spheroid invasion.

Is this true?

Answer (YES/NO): NO